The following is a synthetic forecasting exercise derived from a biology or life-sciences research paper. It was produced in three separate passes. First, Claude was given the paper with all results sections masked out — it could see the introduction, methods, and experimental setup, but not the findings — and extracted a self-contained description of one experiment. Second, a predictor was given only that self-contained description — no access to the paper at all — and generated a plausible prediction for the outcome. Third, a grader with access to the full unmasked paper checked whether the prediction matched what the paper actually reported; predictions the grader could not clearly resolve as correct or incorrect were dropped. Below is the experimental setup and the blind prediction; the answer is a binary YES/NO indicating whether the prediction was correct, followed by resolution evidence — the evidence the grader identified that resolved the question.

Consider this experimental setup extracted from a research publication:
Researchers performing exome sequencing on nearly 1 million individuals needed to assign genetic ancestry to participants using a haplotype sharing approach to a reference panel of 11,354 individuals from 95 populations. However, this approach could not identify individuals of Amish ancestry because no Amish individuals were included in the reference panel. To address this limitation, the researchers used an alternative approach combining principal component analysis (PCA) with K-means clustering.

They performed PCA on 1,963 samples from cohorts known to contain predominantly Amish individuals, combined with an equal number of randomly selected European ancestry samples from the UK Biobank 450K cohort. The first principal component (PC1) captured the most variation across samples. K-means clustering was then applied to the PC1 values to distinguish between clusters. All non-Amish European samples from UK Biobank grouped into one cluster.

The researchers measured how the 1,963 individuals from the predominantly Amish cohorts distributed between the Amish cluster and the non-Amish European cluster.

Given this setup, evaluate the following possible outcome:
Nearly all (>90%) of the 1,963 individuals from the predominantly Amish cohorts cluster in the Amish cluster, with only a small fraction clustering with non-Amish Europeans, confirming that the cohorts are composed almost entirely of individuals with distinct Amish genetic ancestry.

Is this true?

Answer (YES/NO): NO